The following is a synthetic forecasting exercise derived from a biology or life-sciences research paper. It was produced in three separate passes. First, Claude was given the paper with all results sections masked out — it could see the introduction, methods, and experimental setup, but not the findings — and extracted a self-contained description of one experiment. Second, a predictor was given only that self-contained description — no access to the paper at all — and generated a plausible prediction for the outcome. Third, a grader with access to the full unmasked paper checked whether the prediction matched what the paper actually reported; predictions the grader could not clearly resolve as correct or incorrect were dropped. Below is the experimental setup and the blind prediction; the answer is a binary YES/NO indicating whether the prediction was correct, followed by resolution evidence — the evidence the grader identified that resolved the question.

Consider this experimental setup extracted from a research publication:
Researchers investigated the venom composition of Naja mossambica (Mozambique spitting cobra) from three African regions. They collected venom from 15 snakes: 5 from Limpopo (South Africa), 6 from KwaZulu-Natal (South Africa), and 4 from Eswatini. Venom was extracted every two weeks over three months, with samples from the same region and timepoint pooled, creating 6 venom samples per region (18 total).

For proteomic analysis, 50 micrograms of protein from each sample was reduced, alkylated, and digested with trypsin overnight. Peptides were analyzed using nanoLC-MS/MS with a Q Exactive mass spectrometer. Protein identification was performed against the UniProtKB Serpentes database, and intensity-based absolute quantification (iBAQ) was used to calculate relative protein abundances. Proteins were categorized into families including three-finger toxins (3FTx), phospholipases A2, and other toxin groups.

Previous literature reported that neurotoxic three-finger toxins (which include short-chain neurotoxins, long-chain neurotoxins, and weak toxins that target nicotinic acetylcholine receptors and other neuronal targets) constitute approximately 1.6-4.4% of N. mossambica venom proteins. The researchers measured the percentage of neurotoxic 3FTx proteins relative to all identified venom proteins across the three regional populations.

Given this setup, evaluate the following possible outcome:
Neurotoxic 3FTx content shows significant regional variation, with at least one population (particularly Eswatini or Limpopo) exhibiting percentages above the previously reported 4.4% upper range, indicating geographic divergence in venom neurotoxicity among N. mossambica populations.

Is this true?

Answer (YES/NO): YES